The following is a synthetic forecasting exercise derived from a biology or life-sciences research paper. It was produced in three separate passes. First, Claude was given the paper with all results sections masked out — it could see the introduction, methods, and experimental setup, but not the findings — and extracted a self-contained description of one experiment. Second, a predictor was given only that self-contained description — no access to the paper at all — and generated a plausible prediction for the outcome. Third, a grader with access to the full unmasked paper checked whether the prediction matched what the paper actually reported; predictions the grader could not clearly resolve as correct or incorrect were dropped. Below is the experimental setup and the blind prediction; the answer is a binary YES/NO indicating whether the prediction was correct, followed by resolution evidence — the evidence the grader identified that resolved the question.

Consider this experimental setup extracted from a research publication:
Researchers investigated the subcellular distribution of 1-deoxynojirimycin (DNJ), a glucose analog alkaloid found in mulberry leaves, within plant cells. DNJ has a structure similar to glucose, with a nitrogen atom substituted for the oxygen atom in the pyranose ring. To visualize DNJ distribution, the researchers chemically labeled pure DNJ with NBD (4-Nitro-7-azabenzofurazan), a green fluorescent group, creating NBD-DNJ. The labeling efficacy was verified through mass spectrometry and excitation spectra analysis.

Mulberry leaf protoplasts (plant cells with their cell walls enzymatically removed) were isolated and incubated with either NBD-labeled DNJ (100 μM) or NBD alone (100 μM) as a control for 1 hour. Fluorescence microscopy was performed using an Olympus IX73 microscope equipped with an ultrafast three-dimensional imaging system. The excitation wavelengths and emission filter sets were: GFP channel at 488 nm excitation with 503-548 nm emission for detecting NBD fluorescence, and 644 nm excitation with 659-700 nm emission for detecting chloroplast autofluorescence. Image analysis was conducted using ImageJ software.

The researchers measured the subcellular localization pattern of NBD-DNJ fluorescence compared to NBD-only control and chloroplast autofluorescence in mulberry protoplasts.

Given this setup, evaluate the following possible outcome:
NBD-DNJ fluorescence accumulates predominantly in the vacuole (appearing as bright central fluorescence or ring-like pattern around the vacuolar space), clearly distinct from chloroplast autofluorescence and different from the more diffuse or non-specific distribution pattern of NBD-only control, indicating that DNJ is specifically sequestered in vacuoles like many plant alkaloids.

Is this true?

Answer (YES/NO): NO